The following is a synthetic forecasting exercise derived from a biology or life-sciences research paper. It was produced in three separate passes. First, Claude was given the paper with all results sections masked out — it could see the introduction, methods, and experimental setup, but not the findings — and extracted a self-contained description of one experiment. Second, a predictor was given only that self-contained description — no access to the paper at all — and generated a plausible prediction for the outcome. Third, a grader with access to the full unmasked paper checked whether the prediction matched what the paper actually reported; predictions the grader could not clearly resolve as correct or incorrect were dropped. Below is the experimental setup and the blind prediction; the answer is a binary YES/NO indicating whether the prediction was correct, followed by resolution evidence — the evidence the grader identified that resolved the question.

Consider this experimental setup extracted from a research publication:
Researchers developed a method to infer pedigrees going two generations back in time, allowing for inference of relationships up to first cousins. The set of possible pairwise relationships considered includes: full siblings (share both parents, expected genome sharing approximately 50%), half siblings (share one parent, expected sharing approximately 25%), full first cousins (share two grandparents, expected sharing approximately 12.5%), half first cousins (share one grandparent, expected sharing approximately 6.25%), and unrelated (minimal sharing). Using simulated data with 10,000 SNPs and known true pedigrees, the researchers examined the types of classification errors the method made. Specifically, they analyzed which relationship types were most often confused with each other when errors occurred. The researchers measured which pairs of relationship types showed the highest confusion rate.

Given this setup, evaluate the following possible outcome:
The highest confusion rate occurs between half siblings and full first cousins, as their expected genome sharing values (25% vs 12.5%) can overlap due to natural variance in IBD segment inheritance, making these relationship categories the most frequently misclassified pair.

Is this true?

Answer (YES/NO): NO